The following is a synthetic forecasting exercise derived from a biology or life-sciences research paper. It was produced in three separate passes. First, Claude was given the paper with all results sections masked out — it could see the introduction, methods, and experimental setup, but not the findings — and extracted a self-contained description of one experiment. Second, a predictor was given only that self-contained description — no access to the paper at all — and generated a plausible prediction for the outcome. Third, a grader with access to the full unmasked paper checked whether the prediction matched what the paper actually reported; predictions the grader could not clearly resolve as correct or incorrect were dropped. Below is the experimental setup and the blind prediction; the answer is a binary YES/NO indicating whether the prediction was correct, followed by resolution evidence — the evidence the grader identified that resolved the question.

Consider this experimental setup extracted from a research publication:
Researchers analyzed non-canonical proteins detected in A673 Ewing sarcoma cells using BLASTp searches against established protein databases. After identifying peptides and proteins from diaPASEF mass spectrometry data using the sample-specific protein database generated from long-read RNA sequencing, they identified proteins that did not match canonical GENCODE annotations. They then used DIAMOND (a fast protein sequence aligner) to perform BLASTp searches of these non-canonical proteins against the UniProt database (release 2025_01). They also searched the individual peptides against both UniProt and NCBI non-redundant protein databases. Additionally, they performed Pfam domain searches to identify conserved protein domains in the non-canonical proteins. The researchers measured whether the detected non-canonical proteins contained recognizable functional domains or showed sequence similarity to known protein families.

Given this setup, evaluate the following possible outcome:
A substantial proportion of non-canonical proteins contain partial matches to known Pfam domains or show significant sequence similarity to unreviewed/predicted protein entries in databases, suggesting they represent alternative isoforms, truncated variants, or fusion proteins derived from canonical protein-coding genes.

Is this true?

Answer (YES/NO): YES